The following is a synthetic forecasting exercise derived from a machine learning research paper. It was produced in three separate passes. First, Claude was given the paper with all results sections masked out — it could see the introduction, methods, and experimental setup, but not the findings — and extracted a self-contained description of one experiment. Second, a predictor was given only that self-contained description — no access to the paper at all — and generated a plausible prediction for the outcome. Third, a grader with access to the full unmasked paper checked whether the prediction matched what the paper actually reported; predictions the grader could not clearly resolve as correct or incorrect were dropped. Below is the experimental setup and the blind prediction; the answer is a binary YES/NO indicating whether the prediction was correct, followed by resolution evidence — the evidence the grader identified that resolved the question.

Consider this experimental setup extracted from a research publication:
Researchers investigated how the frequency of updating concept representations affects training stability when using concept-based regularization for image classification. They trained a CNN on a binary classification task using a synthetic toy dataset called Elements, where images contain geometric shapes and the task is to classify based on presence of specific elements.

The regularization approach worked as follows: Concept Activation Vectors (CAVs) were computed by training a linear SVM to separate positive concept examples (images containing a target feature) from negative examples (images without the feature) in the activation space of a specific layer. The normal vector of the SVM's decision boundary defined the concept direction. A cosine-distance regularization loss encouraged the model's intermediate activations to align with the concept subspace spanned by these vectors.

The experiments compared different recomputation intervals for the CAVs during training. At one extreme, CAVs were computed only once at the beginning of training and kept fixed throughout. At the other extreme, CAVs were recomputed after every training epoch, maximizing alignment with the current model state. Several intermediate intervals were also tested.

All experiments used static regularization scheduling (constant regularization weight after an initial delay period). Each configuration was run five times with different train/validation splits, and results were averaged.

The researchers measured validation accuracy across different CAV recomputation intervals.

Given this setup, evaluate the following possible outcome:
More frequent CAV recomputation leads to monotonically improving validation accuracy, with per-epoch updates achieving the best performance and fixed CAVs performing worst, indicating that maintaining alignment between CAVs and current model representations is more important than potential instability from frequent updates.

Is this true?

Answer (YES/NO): NO